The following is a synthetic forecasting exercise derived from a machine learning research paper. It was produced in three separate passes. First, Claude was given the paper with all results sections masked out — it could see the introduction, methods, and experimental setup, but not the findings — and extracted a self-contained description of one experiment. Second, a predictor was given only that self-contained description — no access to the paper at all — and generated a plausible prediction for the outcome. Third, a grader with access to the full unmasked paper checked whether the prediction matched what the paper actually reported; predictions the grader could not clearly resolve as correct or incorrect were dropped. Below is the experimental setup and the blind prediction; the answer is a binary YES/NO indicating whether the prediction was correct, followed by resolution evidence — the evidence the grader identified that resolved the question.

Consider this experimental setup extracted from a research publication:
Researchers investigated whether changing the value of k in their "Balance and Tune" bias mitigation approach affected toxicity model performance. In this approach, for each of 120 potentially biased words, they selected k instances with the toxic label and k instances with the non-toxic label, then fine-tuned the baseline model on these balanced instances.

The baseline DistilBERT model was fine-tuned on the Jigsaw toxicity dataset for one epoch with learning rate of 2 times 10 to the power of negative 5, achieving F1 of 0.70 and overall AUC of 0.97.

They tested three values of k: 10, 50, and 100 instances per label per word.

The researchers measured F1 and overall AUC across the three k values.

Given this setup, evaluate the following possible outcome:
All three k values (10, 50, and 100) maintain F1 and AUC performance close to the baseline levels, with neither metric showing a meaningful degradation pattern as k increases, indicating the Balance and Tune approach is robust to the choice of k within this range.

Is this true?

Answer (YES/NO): YES